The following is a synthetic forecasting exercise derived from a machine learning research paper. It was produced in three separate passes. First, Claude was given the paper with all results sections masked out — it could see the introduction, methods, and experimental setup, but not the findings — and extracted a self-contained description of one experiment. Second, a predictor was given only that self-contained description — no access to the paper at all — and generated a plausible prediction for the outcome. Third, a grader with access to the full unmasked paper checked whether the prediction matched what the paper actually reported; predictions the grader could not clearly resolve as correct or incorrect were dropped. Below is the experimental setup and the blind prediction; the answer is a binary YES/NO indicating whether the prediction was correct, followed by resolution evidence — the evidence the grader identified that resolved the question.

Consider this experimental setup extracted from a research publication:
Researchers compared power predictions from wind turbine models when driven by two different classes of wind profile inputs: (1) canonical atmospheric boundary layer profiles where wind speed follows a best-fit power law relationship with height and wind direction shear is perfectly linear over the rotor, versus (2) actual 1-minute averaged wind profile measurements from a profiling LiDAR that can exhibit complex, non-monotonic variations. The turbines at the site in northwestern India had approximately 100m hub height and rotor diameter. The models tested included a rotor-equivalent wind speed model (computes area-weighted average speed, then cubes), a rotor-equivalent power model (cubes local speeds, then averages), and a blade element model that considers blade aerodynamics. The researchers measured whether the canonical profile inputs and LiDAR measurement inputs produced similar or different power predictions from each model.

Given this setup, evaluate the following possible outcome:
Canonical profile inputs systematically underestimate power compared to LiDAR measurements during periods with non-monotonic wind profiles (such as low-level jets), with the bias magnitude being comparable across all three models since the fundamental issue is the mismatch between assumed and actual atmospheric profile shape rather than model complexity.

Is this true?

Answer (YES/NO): NO